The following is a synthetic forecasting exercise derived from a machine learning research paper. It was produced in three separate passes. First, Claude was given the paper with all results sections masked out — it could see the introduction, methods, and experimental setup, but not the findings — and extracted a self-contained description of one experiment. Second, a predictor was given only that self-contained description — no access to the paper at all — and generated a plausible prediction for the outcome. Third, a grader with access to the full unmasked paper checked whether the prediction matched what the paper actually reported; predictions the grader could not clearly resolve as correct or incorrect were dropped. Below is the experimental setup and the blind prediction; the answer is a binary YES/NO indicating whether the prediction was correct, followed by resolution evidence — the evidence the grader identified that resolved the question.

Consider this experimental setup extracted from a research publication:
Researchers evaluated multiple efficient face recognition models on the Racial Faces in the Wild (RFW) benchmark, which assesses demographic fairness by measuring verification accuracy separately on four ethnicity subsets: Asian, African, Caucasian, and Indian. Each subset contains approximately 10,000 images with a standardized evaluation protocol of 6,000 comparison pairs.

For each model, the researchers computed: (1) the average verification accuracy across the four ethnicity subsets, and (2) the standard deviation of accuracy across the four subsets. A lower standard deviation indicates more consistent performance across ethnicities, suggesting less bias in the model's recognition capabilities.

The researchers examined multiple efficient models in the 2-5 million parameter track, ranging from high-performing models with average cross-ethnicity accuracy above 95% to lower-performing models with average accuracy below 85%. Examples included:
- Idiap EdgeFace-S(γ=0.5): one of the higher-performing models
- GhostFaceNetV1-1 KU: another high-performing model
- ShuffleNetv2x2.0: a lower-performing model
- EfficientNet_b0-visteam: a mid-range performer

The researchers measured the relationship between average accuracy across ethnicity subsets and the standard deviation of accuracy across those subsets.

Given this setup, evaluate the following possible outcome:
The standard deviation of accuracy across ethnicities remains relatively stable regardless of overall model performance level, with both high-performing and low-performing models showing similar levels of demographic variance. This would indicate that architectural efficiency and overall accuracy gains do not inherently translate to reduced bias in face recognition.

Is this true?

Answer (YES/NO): NO